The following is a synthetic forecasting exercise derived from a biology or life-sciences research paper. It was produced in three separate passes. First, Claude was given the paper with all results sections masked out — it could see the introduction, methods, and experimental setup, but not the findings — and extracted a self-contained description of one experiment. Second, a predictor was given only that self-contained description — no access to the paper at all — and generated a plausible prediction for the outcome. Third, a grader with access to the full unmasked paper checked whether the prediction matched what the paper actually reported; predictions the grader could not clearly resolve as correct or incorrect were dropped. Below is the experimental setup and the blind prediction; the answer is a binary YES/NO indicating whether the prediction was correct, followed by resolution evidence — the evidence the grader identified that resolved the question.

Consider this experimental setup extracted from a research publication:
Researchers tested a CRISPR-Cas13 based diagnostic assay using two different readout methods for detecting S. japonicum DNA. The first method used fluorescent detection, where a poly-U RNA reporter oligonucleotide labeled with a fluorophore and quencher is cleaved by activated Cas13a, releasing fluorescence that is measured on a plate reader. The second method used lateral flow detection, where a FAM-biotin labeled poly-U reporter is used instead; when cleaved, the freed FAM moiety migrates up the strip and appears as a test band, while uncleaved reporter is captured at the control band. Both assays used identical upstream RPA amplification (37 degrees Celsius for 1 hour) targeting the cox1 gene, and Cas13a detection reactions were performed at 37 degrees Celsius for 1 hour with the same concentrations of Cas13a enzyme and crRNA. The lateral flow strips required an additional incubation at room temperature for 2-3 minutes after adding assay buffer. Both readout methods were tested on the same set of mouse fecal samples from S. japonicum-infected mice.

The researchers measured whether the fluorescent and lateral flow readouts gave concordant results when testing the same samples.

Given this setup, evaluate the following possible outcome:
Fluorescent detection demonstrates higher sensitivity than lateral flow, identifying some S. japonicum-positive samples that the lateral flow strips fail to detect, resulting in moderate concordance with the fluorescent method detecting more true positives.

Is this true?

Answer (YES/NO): NO